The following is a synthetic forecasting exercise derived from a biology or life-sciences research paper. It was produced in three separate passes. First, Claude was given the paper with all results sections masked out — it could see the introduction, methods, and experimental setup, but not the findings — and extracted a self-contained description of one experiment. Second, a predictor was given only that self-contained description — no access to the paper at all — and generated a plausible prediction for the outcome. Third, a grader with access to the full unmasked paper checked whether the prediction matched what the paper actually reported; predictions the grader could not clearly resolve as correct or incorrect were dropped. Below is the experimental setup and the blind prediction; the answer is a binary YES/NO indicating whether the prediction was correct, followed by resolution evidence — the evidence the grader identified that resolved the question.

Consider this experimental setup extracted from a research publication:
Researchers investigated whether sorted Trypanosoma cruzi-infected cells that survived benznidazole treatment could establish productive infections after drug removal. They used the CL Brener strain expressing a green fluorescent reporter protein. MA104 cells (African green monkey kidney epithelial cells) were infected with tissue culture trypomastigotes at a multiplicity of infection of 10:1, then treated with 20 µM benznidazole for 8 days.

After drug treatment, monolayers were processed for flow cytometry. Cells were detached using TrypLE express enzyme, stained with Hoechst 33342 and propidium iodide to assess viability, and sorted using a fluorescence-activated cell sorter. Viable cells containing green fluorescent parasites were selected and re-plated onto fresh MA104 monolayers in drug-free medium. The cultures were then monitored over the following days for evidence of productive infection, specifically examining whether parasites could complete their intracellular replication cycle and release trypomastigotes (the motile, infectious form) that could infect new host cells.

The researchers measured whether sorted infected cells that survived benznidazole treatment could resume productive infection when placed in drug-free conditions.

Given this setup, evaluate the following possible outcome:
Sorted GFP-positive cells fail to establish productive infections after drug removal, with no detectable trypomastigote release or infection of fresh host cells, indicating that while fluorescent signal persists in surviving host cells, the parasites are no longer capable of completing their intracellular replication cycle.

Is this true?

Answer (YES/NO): NO